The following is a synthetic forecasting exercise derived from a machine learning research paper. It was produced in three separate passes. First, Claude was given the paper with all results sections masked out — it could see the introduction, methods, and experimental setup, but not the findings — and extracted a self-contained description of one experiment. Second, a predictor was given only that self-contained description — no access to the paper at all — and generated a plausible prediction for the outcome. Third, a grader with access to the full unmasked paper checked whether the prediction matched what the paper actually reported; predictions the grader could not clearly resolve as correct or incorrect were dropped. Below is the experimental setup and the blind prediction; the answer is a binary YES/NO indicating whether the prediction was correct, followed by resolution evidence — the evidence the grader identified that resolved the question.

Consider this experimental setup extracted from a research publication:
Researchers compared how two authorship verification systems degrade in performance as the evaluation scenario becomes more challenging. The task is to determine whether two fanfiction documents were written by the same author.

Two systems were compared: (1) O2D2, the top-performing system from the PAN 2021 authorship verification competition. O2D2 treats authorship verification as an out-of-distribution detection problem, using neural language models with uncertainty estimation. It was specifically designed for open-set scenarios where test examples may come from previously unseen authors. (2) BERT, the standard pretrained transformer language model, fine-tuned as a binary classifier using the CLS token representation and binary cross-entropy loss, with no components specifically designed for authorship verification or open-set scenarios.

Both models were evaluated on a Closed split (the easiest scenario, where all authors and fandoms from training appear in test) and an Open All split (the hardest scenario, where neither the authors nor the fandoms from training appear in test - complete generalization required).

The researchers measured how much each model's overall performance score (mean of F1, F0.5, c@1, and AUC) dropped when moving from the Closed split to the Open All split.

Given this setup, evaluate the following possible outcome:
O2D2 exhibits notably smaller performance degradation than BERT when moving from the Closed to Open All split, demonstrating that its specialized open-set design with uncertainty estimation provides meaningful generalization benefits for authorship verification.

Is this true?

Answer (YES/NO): NO